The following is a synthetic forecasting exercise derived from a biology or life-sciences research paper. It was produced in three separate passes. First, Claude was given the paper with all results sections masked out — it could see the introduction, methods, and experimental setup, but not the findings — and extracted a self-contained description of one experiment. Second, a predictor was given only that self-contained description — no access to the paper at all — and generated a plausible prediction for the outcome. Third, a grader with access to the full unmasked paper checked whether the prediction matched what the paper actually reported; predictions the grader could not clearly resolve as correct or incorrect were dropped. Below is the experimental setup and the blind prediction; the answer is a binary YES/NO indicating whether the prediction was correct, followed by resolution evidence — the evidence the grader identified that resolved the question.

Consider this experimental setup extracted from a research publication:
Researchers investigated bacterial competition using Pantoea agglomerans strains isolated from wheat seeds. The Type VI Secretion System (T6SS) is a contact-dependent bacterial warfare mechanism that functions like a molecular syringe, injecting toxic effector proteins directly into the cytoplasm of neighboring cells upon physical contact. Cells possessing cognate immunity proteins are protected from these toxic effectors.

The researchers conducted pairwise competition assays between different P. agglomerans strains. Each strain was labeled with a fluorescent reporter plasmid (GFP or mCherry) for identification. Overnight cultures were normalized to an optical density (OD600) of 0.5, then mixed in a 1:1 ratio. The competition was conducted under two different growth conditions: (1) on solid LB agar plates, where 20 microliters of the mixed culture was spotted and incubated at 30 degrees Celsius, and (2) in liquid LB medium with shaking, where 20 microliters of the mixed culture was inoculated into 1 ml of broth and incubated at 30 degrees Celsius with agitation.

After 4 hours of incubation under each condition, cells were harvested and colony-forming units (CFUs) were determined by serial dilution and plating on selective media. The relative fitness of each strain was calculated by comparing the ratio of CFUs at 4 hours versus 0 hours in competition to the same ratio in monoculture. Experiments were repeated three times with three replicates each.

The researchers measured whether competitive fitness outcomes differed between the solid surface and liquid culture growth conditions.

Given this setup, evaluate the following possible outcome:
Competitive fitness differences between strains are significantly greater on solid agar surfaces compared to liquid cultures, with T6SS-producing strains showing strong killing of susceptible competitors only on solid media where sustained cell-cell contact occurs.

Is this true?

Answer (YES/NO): YES